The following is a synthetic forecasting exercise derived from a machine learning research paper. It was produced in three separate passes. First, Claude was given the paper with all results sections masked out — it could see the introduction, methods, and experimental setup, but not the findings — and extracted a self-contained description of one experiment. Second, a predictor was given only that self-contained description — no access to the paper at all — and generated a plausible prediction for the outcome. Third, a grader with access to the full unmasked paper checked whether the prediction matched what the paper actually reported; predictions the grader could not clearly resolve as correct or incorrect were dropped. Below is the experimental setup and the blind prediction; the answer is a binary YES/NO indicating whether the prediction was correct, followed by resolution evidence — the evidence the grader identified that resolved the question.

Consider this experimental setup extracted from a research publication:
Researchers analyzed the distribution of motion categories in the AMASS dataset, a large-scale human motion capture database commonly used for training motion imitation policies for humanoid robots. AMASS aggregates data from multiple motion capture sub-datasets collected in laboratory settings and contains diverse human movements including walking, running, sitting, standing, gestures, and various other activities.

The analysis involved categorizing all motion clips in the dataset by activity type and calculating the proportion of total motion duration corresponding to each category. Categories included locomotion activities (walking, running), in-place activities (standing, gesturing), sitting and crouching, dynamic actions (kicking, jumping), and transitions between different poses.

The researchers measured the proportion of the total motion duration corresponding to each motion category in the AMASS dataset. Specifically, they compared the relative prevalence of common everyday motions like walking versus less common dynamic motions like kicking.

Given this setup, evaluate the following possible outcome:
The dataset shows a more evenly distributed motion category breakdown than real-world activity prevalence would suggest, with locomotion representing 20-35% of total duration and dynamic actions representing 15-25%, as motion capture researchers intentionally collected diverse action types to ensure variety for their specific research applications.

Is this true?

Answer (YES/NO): NO